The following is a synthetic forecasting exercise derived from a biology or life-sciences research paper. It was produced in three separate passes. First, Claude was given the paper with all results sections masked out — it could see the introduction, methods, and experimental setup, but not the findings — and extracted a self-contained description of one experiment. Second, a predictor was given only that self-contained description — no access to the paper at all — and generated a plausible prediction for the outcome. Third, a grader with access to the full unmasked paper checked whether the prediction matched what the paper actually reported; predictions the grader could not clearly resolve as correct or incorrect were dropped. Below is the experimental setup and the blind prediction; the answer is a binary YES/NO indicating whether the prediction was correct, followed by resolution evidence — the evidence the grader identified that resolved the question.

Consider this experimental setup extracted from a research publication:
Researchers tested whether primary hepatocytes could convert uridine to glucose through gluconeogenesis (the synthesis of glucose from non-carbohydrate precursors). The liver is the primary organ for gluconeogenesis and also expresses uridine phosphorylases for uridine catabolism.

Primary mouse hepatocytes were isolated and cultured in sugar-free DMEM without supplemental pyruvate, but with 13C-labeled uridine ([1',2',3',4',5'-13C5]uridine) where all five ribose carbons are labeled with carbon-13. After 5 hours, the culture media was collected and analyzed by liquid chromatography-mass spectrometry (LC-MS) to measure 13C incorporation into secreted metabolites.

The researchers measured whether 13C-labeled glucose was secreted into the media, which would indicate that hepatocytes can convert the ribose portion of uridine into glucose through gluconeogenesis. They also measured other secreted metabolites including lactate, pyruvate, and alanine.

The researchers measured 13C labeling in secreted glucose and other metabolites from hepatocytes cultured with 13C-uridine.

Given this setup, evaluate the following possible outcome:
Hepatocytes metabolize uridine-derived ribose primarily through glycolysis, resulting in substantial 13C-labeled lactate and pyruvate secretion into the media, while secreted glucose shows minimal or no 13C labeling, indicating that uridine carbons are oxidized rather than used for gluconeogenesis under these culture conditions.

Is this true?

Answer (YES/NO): NO